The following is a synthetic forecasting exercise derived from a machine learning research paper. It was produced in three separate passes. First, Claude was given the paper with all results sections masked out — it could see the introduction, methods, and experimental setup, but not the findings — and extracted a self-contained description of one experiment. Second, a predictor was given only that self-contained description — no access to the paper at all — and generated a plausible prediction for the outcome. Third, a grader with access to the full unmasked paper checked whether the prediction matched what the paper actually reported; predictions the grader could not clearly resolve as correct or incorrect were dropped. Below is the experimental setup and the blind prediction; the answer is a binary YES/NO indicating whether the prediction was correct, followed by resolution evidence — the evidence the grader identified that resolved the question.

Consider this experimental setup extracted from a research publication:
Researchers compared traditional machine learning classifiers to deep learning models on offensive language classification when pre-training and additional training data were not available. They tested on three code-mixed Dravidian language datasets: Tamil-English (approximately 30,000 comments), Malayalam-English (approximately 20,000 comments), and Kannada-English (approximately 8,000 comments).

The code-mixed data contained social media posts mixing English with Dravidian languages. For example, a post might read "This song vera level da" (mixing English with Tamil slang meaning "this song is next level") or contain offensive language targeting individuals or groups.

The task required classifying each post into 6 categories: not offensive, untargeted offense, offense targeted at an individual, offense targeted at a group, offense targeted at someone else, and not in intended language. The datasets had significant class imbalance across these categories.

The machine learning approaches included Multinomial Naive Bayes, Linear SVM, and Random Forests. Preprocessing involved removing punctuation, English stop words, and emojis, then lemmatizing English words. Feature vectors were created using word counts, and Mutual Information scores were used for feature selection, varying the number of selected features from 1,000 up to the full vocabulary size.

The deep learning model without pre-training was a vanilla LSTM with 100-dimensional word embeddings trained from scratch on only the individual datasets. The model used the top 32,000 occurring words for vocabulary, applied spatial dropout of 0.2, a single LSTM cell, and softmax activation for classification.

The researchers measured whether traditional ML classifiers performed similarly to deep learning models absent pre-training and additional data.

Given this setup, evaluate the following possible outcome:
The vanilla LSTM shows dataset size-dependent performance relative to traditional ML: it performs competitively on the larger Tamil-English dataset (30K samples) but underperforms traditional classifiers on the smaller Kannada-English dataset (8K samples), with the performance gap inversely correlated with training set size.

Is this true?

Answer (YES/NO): NO